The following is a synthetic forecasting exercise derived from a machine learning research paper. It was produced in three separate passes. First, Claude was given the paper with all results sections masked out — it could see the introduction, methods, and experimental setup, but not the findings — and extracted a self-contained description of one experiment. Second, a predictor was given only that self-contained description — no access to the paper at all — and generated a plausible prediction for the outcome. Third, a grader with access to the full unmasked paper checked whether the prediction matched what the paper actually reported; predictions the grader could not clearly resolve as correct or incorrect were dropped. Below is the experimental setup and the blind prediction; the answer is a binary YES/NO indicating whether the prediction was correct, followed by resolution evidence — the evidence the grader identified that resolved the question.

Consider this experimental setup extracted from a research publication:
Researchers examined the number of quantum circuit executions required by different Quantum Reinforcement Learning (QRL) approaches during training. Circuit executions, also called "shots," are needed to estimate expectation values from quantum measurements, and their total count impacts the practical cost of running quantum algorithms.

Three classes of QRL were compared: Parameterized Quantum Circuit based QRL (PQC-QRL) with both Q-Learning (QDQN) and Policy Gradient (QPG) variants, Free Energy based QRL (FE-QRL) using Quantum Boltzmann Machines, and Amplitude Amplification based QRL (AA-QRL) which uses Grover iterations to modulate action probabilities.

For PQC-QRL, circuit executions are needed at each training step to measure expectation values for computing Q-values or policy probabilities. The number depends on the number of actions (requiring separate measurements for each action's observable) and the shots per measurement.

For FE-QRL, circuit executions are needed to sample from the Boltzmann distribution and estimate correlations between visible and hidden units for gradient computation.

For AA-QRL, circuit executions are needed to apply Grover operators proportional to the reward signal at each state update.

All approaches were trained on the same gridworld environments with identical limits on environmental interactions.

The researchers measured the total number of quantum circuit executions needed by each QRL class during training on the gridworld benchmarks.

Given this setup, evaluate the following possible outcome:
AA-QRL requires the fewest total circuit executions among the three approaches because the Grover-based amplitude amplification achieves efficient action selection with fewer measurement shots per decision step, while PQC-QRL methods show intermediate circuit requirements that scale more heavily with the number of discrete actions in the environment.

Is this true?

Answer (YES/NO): NO